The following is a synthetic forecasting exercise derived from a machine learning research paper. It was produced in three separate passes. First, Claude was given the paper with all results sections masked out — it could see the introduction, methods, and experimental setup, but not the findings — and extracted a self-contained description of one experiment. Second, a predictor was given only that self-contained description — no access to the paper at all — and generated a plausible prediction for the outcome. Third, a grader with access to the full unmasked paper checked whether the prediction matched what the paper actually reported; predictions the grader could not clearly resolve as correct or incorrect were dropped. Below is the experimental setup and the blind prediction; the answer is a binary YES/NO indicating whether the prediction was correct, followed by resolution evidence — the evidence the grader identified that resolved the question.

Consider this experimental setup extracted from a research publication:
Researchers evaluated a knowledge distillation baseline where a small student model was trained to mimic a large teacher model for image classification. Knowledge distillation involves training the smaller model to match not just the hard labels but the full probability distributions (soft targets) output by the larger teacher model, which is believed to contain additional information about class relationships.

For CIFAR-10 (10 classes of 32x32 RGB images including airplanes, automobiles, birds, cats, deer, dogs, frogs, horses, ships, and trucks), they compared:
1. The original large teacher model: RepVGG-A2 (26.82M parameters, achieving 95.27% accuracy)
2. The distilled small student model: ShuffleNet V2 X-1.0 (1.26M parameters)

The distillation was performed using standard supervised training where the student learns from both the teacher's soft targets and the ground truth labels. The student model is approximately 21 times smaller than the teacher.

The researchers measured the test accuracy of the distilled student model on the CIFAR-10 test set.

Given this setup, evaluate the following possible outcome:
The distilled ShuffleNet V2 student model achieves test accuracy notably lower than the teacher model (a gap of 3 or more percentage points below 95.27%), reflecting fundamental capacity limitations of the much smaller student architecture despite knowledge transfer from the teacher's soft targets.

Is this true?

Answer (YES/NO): YES